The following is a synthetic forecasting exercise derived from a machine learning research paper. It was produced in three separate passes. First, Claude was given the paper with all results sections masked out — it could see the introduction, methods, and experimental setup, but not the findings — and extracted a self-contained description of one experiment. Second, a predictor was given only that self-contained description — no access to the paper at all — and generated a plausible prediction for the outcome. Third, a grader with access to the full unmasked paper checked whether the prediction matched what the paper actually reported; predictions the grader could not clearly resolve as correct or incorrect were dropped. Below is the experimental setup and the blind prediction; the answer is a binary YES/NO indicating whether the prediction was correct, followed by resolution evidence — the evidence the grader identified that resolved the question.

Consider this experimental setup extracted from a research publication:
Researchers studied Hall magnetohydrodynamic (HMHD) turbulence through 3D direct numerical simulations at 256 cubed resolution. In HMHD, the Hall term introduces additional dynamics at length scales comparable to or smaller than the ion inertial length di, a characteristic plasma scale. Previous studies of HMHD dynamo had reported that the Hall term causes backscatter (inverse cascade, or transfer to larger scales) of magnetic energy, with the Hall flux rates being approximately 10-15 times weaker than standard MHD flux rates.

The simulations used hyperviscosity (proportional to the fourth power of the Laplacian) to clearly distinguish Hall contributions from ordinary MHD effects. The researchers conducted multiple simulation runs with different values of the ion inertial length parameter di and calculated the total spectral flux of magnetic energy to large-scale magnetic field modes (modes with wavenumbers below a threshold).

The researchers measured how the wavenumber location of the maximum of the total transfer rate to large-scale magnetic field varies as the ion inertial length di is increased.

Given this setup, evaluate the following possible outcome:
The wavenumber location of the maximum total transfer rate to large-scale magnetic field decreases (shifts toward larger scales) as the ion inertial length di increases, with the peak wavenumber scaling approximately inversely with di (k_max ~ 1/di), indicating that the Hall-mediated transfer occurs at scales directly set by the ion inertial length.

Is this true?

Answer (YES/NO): YES